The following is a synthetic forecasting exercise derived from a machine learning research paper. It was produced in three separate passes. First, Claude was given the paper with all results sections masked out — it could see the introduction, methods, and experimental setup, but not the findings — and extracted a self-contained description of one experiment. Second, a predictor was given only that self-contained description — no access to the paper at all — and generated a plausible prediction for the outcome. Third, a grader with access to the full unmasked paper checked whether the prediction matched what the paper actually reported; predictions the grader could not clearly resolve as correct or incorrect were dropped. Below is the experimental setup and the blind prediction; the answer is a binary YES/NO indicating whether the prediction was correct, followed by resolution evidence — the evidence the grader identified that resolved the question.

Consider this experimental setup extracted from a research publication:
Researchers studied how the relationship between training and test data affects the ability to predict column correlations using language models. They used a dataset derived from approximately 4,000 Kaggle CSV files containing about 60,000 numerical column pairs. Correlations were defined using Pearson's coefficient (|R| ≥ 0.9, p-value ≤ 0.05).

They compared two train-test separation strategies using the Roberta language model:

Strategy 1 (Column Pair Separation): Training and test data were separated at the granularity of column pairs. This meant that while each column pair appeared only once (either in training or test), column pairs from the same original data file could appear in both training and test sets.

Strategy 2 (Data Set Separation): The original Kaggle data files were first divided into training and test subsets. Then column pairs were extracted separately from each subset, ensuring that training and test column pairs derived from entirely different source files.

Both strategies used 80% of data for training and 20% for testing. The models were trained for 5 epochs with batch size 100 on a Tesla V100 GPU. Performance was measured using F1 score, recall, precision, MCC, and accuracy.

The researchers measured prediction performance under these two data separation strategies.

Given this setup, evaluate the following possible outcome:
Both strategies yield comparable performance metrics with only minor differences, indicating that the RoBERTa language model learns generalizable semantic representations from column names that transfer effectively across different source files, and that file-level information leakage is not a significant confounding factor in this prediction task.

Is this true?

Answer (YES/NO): NO